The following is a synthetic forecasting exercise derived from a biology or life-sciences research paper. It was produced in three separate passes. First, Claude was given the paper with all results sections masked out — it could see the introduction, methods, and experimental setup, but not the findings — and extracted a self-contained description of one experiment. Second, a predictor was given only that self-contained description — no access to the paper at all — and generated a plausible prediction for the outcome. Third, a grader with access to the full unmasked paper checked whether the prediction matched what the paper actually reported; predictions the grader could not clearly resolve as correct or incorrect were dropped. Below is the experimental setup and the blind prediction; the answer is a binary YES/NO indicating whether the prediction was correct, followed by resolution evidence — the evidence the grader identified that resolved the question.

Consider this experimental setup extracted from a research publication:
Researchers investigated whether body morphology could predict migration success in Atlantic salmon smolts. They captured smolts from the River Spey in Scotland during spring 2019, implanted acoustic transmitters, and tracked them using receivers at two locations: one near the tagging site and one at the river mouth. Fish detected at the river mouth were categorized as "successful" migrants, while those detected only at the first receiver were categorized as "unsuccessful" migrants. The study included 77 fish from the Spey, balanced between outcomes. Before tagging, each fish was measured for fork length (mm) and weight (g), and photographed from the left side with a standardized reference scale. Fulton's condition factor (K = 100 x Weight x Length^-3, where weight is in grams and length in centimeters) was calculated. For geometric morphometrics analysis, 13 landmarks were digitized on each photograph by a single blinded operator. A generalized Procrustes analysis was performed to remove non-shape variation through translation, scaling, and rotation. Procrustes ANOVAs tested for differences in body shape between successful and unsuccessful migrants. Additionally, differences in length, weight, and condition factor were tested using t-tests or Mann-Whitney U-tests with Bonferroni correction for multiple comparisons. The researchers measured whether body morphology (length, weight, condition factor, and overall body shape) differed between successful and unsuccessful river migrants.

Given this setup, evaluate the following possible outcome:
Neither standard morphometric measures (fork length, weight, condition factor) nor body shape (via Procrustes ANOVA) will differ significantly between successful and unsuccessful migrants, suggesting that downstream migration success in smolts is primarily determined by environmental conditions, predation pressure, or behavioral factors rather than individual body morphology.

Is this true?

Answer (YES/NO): YES